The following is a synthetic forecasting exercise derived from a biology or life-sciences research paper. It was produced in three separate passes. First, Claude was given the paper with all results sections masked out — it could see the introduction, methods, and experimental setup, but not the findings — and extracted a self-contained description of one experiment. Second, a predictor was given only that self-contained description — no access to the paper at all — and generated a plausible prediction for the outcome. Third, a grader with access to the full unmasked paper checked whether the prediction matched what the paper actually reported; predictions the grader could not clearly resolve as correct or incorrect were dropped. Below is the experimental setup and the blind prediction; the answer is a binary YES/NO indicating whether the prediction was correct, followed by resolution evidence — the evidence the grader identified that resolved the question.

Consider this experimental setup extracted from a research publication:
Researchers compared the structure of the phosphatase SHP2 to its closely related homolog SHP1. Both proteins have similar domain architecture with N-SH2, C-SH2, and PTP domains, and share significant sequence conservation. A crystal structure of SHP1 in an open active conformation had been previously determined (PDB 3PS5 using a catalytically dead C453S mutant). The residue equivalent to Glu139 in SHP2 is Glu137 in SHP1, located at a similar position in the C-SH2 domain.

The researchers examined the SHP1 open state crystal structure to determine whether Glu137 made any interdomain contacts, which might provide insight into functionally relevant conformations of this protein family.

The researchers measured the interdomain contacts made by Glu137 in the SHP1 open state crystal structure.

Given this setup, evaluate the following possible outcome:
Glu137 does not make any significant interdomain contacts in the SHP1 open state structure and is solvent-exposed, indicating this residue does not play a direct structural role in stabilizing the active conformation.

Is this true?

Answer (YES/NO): NO